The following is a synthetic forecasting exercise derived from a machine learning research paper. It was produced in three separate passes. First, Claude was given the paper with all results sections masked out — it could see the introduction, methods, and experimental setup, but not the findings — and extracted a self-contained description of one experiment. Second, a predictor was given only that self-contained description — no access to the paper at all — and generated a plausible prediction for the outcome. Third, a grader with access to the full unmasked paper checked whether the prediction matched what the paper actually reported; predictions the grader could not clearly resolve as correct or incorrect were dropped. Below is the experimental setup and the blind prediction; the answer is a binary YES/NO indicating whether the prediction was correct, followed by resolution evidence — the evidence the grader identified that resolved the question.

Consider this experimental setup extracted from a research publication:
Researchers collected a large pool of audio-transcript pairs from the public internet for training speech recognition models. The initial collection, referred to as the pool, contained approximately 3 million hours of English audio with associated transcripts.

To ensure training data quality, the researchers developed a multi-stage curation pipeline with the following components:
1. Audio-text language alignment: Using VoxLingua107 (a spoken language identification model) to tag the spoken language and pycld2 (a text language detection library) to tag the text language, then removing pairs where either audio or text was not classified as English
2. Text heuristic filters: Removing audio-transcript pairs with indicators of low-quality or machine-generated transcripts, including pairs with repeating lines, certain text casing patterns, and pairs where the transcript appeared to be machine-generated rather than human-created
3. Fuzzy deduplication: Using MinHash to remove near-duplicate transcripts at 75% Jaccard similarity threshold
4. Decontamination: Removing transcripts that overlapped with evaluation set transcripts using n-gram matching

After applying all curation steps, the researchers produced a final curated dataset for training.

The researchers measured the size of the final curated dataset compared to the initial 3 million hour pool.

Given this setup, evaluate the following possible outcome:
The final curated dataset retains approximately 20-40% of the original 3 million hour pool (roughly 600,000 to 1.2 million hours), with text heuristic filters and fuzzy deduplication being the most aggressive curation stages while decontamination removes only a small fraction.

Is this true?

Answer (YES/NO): NO